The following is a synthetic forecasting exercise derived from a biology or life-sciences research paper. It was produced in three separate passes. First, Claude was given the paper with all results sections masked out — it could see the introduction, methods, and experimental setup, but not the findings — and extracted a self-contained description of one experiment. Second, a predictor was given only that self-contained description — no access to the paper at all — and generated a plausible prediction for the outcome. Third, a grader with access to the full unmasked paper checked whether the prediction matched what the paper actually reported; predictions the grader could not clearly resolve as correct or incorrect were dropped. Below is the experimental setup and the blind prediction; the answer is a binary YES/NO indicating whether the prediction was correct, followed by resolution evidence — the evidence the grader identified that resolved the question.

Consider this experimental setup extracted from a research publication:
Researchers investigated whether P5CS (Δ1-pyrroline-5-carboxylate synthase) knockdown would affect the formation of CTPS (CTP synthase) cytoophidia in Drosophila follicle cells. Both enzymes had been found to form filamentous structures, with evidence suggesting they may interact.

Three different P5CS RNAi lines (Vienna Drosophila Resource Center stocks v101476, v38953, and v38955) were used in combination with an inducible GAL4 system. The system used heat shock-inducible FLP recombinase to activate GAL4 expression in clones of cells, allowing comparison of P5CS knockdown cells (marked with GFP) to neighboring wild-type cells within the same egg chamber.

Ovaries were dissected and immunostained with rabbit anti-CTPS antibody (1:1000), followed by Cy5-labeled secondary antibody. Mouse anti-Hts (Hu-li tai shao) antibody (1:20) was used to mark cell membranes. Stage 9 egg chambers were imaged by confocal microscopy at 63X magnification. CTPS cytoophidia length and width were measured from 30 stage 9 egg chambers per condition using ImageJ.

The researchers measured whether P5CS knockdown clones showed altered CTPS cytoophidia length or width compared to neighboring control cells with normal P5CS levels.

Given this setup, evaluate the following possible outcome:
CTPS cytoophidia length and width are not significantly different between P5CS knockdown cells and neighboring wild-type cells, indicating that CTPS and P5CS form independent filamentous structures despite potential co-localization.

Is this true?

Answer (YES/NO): YES